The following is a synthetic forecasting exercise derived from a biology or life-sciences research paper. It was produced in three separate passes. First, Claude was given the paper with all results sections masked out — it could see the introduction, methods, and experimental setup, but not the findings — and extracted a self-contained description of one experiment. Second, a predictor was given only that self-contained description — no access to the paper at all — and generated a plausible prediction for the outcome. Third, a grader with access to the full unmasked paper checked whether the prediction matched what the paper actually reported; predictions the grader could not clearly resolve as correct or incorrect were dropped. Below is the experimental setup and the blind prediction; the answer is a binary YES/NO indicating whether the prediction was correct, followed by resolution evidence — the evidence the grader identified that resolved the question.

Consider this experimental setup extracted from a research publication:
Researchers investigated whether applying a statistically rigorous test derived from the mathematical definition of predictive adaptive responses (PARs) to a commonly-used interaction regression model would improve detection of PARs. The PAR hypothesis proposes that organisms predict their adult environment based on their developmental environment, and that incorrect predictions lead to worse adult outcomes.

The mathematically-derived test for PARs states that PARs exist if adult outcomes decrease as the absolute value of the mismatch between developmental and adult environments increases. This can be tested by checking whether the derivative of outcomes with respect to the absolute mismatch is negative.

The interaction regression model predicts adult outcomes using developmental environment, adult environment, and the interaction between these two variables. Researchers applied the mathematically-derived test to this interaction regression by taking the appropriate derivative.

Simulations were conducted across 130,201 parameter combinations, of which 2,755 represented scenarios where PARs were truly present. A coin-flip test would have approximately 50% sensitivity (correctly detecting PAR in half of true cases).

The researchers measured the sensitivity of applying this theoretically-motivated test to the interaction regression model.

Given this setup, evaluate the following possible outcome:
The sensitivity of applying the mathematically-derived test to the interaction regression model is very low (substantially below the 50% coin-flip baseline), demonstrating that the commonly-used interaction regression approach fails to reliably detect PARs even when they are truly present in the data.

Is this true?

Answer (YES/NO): YES